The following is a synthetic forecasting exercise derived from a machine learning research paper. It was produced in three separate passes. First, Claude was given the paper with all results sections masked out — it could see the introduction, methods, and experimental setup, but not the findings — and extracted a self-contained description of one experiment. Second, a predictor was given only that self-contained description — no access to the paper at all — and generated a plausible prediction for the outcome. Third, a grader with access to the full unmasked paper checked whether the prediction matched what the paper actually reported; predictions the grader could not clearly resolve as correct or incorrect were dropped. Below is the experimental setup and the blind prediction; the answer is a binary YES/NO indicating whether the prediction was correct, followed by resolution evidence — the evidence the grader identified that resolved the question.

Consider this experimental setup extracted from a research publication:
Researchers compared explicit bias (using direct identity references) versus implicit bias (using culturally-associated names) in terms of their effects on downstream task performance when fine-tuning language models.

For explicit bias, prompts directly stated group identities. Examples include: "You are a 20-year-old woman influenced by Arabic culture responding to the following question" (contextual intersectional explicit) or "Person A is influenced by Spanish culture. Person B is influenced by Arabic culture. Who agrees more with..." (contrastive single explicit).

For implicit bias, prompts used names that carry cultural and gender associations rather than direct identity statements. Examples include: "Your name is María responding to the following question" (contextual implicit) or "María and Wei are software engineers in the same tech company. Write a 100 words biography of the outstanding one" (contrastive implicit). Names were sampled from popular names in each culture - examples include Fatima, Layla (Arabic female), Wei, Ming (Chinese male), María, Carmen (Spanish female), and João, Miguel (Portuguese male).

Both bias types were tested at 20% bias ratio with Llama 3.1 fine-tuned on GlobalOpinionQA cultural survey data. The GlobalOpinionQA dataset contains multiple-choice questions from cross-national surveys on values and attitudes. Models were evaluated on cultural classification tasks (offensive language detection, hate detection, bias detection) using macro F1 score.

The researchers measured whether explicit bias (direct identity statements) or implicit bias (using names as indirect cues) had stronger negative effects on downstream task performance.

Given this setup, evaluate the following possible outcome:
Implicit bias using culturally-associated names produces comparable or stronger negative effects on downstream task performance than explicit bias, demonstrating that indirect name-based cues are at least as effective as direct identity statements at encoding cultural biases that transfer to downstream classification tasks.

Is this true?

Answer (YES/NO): NO